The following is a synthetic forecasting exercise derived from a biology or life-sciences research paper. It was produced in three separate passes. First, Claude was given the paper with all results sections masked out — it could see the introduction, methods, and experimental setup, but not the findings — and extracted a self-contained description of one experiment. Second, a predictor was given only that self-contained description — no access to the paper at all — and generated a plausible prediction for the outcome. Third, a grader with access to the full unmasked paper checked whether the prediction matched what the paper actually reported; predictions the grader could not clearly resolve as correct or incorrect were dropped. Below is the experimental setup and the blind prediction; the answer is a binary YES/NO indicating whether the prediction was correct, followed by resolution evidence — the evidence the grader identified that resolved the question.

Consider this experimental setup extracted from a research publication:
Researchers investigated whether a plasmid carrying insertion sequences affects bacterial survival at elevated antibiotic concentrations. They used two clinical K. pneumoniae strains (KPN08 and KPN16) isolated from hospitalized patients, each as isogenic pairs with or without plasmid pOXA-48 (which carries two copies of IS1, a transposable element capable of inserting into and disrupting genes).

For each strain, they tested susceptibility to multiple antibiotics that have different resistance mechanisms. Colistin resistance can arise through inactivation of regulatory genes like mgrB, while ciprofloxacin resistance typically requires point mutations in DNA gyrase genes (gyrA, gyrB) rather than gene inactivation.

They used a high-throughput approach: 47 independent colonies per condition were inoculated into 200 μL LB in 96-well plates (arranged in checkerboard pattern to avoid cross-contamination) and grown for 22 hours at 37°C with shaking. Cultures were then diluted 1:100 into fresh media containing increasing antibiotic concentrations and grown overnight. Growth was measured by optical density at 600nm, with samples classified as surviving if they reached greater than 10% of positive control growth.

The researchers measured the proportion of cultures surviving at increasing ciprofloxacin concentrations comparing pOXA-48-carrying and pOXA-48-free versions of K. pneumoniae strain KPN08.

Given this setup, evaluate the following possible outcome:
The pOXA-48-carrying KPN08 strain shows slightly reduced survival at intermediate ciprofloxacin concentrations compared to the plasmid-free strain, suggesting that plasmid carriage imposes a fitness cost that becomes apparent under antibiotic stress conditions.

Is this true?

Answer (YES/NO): NO